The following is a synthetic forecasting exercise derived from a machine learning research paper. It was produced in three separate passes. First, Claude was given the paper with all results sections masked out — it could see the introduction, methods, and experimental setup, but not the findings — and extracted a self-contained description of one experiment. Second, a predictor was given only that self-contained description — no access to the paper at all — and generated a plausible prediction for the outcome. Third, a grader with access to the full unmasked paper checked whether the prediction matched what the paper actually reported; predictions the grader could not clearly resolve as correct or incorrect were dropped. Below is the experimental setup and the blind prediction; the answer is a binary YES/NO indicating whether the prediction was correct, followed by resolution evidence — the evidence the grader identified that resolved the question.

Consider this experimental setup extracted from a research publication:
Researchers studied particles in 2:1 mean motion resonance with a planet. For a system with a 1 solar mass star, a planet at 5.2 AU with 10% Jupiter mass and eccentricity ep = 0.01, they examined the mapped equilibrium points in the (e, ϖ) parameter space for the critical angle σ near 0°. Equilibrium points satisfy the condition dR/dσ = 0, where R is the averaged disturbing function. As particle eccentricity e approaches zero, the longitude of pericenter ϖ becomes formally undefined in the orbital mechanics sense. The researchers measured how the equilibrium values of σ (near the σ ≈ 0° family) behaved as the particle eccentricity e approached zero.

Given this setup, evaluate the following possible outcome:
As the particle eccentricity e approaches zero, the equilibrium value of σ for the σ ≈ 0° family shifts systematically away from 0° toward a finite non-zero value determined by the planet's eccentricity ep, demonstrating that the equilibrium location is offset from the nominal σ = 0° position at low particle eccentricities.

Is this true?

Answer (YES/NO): NO